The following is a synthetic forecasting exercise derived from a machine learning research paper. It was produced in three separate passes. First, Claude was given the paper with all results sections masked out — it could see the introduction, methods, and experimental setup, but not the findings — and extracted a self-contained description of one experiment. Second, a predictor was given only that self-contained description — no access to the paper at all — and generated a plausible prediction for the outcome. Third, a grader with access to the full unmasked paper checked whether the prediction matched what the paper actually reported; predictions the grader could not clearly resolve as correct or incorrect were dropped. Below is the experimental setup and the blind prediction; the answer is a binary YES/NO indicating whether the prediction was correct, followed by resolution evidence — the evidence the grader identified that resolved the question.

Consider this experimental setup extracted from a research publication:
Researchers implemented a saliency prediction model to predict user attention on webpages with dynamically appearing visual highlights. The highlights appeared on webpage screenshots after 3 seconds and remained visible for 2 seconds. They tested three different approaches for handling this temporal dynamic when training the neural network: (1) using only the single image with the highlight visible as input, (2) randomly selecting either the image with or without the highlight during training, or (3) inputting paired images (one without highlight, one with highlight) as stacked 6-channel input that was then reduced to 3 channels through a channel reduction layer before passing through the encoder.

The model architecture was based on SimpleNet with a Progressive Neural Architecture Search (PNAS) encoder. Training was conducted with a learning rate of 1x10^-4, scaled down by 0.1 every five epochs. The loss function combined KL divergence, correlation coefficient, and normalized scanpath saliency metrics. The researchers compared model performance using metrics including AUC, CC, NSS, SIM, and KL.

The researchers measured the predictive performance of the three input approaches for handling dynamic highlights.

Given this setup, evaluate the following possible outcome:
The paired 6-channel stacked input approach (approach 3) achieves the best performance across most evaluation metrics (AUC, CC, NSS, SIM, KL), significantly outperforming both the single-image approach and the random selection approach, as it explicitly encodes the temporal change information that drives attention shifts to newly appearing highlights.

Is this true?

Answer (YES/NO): NO